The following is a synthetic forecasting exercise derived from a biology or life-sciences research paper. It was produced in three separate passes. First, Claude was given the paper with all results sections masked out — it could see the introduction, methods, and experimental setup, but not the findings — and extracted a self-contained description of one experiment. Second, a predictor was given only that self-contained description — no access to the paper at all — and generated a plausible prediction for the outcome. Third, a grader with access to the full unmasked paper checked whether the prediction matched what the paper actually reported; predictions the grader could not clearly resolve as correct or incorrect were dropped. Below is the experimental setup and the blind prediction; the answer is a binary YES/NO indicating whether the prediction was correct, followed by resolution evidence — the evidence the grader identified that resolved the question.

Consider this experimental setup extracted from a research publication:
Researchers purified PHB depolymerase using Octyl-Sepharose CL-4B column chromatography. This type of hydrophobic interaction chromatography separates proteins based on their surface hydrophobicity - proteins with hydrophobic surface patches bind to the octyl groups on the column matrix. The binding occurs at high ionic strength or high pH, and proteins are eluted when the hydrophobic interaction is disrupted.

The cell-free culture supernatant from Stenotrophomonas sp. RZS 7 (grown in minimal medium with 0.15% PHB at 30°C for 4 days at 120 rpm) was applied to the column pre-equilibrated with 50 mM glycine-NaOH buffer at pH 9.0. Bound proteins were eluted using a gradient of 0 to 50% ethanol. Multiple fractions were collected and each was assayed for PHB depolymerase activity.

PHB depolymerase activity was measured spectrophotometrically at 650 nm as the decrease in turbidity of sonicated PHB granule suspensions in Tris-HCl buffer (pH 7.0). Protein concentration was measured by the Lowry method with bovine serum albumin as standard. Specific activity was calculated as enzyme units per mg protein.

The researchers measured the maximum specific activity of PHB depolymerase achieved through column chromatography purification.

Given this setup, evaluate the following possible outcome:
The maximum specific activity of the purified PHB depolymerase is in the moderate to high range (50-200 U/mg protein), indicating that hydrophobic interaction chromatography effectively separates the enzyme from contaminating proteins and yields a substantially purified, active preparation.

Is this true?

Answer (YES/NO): NO